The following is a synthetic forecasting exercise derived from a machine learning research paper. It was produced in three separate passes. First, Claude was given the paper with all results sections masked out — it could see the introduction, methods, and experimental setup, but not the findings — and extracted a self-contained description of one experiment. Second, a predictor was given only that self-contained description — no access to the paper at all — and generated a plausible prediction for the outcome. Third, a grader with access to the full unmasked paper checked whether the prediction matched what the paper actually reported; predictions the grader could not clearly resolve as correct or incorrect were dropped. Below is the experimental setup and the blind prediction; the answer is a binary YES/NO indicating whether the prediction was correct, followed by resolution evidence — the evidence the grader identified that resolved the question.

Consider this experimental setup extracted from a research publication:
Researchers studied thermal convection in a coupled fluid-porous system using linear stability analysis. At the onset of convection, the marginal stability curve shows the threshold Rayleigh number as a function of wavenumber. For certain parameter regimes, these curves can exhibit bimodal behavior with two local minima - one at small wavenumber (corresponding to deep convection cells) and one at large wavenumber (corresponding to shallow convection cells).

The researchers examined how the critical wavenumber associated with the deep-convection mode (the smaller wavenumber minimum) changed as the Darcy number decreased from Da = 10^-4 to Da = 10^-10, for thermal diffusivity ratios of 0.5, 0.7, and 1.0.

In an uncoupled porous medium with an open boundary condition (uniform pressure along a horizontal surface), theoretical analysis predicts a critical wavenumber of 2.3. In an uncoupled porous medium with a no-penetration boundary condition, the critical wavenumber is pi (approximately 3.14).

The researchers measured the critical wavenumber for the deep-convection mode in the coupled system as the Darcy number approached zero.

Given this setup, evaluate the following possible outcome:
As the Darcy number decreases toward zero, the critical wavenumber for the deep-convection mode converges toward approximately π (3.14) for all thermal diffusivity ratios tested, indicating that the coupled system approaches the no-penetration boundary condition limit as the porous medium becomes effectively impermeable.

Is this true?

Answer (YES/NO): NO